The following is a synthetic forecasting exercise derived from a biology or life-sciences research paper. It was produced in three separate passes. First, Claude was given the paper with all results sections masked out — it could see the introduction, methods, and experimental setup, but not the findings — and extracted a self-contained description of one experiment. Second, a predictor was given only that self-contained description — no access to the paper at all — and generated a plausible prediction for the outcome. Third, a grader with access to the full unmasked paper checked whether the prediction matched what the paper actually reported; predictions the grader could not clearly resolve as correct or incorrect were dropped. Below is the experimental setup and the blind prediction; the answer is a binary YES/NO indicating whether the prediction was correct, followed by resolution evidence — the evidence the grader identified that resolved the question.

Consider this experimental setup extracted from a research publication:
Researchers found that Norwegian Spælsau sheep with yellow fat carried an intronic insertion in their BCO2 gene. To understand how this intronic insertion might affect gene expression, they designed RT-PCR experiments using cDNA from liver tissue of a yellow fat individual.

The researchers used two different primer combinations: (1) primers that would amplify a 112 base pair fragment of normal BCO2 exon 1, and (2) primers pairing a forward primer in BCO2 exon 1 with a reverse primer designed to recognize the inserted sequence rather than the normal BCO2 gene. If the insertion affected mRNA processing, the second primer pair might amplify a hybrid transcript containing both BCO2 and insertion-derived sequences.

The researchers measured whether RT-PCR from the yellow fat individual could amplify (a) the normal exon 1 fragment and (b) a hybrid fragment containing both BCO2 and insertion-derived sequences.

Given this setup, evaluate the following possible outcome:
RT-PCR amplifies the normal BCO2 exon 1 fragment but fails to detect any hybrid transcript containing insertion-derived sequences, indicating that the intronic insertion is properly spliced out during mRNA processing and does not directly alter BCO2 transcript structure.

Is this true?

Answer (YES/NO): NO